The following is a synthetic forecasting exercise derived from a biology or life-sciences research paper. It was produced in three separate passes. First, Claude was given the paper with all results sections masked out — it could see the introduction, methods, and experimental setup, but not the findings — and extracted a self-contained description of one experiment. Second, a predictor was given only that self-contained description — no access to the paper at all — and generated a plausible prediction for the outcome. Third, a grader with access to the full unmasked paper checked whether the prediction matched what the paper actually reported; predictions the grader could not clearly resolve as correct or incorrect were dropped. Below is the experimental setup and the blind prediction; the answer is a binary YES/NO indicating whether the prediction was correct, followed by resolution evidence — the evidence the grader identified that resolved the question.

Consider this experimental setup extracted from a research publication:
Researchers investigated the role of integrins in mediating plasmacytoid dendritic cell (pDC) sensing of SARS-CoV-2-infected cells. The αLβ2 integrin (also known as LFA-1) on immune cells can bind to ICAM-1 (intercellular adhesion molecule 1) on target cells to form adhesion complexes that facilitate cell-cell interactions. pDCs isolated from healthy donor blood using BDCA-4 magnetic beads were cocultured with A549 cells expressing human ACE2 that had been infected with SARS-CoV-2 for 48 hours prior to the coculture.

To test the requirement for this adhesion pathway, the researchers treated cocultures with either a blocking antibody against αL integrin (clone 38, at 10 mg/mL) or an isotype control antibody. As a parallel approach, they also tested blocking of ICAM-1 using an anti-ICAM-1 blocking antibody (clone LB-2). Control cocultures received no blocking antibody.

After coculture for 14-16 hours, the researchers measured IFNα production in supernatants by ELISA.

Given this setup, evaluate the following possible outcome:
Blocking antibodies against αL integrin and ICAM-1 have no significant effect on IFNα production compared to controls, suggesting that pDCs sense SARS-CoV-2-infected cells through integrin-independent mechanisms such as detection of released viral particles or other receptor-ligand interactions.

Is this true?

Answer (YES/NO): NO